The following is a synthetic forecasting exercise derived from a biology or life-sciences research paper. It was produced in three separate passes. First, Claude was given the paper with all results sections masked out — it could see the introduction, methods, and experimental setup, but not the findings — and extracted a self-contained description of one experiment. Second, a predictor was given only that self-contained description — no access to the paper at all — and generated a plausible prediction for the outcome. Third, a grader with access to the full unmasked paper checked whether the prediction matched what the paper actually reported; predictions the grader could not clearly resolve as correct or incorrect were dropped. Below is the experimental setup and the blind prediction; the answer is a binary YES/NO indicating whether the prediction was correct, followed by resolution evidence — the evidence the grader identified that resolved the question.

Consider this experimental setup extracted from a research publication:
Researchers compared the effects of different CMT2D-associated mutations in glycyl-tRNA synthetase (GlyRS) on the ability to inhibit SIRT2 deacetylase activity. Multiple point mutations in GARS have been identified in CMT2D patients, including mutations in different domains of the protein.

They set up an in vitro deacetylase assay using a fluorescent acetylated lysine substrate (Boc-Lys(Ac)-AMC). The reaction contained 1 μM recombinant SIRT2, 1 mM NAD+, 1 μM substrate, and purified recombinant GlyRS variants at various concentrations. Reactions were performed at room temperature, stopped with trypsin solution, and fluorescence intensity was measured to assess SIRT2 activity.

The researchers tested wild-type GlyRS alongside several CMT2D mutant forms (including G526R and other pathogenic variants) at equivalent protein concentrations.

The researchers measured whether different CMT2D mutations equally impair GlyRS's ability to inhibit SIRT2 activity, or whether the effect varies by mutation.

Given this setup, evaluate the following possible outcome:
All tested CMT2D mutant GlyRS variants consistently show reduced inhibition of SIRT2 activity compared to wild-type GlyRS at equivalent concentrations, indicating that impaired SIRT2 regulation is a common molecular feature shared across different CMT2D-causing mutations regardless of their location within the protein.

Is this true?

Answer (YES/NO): YES